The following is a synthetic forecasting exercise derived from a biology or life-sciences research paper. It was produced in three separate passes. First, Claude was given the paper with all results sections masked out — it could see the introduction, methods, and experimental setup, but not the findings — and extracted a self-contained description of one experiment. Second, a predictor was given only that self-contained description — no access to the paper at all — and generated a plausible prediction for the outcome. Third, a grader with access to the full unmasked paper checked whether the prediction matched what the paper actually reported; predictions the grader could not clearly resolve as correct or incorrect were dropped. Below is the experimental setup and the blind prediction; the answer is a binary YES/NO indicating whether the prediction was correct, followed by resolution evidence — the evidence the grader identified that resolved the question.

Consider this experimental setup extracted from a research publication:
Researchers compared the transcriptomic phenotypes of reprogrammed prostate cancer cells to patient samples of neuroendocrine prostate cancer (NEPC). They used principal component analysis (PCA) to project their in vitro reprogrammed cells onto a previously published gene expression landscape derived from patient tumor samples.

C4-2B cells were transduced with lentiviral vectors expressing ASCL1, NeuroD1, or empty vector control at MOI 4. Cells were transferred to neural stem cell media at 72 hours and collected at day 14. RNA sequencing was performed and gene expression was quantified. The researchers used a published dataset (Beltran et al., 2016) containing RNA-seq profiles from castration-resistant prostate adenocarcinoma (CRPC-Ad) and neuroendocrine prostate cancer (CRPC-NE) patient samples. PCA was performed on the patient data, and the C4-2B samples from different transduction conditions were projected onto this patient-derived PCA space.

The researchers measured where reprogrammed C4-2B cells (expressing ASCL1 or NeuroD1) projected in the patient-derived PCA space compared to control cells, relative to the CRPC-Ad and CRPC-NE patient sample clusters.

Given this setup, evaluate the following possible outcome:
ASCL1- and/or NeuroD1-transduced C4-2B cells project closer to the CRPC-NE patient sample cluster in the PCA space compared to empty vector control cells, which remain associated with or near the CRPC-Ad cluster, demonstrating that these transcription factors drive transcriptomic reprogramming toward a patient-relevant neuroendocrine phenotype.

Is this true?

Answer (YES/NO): YES